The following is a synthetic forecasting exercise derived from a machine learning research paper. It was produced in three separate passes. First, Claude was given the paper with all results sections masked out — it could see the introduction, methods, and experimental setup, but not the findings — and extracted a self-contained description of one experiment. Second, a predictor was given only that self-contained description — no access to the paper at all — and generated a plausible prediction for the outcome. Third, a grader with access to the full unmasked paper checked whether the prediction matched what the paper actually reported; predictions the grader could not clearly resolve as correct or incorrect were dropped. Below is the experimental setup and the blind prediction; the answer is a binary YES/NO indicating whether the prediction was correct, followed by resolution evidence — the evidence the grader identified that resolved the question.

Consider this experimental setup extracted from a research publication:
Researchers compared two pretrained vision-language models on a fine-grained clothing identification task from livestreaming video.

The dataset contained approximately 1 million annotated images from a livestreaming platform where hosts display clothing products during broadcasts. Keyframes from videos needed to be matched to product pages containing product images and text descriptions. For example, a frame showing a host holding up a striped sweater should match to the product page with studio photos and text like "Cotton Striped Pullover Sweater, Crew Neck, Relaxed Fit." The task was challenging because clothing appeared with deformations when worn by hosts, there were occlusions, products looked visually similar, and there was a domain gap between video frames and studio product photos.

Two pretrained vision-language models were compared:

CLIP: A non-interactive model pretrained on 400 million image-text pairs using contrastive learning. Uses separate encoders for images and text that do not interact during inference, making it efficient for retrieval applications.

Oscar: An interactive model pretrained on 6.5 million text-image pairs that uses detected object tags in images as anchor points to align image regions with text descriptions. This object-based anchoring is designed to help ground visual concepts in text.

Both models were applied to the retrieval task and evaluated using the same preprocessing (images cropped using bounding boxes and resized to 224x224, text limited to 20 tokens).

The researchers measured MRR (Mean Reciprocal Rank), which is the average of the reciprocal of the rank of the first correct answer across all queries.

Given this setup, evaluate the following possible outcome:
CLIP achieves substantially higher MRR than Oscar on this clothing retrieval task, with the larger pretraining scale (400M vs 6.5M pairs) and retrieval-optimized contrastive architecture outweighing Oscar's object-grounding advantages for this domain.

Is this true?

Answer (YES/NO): NO